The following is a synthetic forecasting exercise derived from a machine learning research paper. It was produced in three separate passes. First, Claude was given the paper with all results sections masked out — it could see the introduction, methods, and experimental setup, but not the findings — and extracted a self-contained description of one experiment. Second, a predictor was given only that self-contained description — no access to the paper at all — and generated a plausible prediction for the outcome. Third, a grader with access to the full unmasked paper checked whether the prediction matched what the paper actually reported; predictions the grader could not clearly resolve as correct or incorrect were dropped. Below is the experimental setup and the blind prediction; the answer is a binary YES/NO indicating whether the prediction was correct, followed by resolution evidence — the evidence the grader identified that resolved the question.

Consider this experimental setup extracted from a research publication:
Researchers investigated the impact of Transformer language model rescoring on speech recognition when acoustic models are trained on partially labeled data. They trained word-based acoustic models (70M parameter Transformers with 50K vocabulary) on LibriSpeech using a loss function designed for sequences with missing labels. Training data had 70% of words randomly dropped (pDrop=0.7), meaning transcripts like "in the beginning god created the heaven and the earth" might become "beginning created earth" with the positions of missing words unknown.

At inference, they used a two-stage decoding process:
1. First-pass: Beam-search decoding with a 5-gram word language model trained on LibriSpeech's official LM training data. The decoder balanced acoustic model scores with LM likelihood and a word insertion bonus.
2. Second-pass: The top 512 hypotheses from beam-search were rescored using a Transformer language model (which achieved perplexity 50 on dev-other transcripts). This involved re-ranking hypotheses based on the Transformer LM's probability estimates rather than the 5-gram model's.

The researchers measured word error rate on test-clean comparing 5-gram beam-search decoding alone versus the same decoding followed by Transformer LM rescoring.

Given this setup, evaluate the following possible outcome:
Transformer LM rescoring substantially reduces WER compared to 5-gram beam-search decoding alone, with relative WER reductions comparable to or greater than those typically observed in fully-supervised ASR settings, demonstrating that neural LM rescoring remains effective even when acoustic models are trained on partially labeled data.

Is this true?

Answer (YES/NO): YES